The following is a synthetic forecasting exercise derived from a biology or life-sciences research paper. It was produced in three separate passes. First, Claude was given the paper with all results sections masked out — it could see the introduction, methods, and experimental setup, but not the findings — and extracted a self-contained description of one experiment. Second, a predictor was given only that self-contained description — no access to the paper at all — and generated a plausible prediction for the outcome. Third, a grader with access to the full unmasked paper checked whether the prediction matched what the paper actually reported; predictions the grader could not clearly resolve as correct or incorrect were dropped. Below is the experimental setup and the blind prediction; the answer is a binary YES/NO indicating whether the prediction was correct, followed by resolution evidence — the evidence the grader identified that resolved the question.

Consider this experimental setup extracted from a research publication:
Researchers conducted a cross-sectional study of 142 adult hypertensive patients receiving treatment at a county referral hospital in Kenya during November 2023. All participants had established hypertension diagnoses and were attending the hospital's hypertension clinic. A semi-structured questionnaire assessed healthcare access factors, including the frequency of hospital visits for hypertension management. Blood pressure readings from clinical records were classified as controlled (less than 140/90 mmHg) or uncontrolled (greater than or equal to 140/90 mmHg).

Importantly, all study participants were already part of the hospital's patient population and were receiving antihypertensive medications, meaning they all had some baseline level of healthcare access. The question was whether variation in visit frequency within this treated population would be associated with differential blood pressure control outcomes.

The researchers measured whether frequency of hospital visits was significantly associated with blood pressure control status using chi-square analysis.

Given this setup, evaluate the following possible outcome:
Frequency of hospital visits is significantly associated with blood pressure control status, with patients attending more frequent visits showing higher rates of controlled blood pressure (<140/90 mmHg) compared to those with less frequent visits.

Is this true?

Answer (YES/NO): YES